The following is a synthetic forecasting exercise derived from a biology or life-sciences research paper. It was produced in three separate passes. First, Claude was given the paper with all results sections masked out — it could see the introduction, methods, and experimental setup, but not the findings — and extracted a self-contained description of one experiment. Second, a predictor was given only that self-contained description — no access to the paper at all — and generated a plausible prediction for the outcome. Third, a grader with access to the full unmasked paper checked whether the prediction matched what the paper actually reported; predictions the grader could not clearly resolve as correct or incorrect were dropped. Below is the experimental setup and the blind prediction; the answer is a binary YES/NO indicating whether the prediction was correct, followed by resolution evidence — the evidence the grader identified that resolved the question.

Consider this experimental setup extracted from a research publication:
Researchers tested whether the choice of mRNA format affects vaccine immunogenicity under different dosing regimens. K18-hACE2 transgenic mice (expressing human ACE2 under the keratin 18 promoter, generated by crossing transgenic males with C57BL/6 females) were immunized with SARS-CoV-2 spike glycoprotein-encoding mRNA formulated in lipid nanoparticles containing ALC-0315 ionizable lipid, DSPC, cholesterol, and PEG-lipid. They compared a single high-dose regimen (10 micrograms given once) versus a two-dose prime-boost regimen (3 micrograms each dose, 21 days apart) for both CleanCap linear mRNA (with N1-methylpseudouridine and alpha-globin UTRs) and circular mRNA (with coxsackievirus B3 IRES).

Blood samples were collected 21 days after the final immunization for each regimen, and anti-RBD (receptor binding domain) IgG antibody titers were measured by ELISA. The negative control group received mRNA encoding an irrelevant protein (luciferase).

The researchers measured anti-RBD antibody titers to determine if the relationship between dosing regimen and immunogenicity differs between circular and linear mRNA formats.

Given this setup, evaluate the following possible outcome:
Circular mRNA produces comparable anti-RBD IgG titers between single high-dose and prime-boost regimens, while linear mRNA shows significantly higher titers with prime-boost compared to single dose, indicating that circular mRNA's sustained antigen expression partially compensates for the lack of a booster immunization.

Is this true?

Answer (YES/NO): NO